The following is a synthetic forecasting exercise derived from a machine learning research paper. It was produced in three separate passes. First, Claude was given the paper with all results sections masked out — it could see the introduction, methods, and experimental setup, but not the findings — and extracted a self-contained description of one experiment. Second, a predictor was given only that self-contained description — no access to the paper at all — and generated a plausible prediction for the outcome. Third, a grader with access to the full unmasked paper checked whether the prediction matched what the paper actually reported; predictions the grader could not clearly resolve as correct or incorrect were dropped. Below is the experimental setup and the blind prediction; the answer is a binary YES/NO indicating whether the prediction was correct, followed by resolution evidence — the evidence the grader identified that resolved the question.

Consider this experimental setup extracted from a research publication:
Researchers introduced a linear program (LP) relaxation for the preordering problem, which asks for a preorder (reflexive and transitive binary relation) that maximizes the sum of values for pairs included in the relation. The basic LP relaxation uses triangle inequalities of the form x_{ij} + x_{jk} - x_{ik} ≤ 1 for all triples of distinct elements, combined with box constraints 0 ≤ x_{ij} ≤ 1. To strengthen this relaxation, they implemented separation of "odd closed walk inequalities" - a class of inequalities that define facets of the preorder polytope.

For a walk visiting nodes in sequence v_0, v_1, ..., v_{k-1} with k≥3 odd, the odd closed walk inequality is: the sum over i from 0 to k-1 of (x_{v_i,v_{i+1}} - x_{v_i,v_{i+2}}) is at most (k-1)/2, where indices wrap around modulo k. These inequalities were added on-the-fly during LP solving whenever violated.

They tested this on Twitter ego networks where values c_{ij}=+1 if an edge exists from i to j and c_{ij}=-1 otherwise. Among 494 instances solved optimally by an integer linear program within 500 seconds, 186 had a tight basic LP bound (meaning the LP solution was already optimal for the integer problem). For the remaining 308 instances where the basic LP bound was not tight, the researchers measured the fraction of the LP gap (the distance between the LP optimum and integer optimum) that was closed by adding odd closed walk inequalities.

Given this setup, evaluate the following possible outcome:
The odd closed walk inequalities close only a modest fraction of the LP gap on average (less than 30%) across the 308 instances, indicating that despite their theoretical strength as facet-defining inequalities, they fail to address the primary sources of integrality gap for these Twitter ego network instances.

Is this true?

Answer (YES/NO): NO